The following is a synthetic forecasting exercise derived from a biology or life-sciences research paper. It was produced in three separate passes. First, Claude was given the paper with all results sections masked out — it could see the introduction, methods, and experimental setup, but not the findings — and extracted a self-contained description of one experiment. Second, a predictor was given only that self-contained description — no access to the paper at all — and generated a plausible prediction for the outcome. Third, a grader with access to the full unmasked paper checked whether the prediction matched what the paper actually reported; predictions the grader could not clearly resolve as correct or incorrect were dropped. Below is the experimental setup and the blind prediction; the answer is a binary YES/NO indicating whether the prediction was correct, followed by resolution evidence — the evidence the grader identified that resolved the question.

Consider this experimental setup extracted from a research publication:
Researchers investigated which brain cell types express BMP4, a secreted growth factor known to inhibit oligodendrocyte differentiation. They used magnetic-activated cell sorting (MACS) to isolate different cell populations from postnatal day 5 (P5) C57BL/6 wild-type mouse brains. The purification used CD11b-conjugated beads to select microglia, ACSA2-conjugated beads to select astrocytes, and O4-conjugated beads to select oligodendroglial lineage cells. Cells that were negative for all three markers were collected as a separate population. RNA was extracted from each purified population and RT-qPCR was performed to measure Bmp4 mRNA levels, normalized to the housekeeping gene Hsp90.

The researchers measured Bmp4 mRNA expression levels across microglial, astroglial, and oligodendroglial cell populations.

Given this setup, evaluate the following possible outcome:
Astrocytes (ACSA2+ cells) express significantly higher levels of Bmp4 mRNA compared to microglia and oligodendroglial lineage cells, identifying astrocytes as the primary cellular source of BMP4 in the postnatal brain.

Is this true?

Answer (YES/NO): NO